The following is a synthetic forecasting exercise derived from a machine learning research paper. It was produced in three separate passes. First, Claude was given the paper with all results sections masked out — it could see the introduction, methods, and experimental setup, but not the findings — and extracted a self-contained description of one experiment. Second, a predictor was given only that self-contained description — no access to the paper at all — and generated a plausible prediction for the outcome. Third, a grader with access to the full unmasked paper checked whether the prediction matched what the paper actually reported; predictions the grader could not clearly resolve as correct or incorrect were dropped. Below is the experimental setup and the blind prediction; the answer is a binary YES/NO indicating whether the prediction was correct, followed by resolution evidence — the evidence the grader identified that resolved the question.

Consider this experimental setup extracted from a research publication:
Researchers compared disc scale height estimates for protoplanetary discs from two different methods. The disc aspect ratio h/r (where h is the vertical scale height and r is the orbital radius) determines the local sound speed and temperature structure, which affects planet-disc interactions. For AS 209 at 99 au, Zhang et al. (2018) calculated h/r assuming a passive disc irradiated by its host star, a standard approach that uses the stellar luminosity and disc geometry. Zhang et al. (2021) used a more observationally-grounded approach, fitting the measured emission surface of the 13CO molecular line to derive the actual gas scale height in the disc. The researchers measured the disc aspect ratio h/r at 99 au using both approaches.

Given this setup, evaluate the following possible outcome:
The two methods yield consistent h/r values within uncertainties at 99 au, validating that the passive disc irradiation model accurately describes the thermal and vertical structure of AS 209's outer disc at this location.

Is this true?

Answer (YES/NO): YES